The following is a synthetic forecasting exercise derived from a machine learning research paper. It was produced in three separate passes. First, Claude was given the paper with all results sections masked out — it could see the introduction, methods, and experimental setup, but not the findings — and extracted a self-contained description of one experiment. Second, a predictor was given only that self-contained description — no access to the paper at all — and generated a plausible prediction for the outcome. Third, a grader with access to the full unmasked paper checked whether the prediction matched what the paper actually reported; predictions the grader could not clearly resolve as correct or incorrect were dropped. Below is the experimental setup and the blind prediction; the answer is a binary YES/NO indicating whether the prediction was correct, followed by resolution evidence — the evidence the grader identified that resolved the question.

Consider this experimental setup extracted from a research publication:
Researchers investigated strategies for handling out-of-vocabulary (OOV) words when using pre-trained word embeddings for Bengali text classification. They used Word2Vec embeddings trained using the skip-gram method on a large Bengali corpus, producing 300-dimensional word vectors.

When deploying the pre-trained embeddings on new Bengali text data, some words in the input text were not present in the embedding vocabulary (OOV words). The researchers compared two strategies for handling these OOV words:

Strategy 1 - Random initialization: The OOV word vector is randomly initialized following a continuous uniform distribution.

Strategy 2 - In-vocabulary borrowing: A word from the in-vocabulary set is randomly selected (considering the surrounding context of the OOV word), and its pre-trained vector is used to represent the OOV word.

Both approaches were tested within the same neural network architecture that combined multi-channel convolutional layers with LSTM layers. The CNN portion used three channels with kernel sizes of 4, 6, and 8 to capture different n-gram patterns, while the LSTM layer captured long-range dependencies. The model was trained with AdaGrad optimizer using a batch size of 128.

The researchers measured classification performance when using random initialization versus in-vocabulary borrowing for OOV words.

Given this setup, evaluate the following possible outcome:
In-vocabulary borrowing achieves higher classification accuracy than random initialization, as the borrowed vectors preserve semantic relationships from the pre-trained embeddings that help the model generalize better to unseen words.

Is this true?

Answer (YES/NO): YES